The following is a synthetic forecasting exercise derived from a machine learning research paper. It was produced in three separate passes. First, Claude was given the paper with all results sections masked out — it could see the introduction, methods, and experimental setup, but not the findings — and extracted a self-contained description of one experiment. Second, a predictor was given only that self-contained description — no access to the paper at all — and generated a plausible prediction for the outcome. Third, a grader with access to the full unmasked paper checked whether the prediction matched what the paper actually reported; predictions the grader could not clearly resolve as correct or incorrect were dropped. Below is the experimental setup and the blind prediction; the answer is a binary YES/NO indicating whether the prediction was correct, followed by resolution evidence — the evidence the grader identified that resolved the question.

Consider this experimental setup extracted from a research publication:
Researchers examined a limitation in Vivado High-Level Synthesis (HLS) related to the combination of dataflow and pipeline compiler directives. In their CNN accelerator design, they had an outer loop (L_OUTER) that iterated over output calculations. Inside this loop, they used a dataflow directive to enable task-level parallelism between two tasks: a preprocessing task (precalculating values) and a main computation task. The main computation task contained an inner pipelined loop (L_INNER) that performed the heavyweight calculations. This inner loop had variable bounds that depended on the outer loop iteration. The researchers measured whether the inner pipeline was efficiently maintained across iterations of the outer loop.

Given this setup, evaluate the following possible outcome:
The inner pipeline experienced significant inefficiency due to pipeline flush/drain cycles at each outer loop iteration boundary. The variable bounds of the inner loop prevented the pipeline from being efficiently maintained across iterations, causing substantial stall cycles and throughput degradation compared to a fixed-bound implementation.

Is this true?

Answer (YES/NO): NO